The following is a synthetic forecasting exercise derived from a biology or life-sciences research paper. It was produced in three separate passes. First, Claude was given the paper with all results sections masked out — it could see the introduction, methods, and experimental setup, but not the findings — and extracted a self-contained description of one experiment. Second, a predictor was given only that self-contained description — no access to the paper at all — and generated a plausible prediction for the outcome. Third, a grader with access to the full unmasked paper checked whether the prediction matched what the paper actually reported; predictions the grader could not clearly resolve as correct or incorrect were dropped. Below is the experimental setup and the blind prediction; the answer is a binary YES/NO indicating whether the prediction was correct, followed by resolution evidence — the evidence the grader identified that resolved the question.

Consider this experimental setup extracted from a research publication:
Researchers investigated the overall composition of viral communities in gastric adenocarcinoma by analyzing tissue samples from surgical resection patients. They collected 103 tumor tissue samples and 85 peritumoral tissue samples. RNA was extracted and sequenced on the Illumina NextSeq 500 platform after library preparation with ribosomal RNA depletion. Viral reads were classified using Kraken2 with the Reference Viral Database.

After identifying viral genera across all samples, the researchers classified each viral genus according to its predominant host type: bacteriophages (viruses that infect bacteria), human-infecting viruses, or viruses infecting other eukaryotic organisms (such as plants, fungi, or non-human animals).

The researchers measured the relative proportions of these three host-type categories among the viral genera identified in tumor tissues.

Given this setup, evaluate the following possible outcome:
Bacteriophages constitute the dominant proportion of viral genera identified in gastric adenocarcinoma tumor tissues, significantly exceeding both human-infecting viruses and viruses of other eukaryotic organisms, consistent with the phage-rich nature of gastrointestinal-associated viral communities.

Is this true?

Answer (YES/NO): YES